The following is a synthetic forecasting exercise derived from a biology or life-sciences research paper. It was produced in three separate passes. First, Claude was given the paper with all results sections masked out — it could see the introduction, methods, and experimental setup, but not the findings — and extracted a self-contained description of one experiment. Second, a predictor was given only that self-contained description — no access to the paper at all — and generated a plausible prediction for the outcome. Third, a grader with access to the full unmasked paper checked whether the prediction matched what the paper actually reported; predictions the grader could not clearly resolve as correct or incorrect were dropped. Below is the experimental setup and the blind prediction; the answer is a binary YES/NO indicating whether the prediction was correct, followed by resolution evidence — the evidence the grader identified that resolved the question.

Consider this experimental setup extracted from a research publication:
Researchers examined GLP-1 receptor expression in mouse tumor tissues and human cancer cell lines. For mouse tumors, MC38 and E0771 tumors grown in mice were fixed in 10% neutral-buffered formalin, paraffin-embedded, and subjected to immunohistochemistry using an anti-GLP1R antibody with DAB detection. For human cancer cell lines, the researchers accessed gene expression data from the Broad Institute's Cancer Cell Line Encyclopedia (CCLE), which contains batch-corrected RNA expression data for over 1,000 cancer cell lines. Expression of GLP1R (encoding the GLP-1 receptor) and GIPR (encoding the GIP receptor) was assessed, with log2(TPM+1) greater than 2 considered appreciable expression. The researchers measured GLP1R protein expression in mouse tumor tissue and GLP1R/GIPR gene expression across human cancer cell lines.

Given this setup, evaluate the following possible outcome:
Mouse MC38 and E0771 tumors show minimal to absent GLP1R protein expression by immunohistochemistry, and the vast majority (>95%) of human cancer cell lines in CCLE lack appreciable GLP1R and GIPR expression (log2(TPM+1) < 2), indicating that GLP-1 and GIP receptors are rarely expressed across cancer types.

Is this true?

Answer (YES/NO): NO